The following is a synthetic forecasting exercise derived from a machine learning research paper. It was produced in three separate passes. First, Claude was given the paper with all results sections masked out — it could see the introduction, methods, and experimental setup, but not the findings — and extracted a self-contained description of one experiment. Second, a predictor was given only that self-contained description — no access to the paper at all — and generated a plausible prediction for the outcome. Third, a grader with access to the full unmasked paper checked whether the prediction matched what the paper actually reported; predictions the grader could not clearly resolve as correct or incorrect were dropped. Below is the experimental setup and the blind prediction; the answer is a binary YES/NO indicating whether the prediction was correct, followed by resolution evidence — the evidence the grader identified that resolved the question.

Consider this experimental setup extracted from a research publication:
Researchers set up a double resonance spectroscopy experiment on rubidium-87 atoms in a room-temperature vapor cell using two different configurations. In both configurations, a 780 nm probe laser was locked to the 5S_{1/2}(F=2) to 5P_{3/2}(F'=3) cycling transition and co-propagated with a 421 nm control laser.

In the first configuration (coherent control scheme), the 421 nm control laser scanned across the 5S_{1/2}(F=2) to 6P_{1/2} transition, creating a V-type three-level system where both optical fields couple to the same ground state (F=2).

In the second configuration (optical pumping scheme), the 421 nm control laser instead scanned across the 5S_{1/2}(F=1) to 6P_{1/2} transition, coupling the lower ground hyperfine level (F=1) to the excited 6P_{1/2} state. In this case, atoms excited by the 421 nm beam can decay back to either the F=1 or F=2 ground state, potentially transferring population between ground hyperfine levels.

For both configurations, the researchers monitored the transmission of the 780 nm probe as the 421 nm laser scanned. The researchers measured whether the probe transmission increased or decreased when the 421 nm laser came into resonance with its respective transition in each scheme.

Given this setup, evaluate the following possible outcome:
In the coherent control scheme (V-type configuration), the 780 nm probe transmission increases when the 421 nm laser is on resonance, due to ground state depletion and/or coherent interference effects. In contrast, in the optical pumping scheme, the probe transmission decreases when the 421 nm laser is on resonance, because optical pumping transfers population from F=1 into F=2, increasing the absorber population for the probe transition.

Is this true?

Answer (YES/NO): YES